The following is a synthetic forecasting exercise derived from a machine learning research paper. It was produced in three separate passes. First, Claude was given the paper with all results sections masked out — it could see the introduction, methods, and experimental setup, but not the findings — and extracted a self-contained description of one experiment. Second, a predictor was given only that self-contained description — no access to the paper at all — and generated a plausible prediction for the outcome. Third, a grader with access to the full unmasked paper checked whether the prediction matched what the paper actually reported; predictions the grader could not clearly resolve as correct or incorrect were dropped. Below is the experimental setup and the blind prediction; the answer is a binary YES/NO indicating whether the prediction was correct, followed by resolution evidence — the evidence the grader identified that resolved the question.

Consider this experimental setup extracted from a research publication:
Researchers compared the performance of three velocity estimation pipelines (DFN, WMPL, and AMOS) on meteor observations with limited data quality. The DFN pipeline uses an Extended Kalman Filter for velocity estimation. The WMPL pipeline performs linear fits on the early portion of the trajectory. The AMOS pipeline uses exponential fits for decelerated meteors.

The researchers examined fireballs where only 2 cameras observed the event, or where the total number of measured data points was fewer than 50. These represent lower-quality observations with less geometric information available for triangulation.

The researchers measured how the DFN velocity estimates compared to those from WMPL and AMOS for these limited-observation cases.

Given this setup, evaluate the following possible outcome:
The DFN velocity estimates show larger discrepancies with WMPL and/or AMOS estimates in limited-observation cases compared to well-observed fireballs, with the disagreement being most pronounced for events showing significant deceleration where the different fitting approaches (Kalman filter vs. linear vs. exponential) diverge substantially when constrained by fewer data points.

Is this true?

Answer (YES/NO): NO